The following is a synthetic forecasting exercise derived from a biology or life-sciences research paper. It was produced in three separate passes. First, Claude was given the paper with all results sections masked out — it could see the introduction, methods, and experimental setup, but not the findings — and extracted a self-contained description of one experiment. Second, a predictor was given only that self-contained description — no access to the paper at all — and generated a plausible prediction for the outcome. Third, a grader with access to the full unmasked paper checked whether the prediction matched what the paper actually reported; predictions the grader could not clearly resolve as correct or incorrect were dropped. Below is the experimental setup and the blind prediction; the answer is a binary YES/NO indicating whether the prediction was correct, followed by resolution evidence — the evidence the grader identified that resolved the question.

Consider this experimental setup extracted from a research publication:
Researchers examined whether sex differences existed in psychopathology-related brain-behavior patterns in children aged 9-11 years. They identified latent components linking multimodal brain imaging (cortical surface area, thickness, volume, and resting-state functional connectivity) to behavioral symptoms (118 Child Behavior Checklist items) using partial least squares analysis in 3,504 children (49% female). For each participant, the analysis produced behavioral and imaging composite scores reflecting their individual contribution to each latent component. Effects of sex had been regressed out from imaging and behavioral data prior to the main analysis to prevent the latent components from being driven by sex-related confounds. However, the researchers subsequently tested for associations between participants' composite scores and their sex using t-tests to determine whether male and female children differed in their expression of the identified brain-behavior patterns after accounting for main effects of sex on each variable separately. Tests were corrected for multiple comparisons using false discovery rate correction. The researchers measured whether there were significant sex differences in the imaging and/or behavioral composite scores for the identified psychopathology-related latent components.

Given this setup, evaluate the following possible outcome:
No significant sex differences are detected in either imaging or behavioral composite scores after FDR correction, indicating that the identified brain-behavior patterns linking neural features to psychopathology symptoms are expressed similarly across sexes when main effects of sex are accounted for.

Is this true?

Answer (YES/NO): NO